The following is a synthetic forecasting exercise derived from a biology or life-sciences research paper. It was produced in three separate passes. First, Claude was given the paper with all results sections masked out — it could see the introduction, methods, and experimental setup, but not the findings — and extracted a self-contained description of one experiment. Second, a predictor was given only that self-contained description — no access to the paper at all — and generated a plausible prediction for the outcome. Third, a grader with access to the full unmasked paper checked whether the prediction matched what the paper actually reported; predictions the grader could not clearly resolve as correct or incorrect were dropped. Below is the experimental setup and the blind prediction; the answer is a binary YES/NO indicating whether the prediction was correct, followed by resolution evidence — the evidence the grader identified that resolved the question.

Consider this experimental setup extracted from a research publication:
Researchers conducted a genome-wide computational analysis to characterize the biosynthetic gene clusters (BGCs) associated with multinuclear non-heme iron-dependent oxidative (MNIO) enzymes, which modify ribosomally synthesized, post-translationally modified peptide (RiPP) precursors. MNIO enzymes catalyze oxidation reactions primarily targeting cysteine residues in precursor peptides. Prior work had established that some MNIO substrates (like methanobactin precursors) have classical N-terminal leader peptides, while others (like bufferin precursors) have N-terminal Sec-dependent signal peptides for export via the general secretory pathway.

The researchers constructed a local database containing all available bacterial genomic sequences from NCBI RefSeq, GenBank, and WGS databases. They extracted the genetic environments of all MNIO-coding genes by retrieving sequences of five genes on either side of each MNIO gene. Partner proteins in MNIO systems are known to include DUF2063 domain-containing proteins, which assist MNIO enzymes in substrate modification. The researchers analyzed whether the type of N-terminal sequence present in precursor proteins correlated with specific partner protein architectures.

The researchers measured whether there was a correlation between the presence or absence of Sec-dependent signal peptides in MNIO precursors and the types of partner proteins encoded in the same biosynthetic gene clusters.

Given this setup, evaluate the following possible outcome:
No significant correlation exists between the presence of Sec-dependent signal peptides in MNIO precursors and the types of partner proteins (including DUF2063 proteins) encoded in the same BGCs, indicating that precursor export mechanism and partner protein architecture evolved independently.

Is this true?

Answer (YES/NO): NO